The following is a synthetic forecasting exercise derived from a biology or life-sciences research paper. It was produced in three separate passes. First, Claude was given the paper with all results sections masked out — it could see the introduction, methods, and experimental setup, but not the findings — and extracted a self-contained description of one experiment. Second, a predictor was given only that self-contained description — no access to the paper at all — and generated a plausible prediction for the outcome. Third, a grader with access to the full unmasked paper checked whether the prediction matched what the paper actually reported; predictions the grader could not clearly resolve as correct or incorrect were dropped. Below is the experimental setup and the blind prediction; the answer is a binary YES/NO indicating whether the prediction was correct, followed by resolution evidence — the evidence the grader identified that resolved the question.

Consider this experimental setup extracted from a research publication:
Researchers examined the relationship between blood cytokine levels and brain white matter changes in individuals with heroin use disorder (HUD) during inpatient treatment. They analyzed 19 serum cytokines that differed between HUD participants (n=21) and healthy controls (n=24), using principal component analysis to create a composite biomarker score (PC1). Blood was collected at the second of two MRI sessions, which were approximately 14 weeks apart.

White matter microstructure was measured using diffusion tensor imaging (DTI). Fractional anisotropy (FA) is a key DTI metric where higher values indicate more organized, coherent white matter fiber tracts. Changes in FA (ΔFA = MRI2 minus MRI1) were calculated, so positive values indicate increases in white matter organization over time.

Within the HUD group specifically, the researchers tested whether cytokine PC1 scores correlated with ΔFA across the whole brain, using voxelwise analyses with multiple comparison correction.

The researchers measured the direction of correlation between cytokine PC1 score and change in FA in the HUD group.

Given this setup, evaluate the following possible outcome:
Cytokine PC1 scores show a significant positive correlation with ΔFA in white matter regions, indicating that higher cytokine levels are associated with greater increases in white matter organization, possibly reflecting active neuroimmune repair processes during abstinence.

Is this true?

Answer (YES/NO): NO